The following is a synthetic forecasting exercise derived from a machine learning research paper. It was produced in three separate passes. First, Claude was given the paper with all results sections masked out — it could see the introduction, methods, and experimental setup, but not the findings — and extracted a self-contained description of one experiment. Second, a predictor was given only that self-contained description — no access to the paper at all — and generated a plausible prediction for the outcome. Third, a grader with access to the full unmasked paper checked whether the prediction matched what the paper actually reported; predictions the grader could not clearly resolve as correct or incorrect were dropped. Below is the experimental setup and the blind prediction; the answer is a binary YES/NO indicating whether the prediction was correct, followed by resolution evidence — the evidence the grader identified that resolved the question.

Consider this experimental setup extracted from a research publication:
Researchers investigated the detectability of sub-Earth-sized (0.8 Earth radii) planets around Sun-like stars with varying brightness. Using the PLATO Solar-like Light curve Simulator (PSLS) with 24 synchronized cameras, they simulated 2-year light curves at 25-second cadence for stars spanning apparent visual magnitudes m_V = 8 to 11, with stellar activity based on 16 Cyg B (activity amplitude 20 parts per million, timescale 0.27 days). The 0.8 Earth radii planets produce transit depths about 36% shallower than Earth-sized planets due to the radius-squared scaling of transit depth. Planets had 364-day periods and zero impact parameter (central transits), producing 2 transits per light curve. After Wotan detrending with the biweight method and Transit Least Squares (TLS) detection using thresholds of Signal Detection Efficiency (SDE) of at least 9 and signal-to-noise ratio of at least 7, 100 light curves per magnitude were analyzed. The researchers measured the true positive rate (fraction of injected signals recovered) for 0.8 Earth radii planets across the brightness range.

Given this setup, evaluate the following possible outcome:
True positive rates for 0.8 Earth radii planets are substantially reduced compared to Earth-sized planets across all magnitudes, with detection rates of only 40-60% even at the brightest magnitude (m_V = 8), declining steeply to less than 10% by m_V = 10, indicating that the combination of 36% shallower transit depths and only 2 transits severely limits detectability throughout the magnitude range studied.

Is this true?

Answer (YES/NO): NO